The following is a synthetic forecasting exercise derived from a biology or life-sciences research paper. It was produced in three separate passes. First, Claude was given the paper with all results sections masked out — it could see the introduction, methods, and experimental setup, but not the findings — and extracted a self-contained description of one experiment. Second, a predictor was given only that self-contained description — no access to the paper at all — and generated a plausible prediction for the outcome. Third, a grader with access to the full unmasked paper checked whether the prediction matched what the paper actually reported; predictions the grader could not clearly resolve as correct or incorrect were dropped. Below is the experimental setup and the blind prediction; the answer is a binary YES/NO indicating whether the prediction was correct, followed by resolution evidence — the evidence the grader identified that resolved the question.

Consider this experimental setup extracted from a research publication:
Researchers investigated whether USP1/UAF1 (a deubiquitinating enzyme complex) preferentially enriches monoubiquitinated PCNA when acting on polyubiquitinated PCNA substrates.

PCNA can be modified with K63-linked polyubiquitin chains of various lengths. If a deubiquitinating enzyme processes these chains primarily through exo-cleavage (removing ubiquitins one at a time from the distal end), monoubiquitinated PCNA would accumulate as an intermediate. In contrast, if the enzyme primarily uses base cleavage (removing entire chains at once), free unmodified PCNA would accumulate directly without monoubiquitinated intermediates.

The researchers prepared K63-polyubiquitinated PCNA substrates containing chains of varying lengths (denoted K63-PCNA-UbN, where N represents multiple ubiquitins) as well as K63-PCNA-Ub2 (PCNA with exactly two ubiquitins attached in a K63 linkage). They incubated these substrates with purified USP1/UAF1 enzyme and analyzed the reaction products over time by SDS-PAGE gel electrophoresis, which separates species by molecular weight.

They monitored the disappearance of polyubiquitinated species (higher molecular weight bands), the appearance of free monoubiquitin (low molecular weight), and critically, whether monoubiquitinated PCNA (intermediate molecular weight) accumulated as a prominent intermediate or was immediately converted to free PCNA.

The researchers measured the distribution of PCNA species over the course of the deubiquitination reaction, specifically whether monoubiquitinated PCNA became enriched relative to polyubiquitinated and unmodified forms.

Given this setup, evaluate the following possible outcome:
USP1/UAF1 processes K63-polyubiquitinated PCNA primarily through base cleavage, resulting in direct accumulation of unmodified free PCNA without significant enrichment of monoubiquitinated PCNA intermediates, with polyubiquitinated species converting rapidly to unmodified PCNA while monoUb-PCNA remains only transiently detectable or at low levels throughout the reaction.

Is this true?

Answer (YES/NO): NO